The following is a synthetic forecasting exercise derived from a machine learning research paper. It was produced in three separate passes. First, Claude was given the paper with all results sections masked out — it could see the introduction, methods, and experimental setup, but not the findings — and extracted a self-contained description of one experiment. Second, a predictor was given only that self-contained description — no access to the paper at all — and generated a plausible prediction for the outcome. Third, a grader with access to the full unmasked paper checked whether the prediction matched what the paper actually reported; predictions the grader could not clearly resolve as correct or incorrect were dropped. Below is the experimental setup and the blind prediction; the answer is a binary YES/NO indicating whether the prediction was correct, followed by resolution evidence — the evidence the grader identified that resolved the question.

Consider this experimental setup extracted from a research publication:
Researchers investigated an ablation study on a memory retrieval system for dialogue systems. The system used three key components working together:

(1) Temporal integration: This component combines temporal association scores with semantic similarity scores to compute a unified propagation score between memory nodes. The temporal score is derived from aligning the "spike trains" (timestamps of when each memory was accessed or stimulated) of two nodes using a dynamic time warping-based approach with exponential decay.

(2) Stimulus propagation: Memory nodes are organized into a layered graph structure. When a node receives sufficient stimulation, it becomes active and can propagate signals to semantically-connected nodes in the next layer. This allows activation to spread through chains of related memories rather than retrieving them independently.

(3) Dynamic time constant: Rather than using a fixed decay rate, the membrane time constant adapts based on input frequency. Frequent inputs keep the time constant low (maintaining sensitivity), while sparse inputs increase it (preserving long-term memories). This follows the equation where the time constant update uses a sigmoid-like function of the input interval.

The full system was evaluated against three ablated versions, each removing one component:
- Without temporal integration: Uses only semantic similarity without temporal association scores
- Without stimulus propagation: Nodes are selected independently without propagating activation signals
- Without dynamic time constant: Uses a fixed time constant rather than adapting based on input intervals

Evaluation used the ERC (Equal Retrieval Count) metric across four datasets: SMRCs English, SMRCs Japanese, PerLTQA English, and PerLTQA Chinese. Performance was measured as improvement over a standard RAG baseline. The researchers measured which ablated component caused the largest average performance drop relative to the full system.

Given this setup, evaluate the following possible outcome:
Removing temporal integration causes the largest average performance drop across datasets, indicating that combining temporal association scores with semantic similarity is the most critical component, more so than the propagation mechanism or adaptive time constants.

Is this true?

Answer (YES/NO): NO